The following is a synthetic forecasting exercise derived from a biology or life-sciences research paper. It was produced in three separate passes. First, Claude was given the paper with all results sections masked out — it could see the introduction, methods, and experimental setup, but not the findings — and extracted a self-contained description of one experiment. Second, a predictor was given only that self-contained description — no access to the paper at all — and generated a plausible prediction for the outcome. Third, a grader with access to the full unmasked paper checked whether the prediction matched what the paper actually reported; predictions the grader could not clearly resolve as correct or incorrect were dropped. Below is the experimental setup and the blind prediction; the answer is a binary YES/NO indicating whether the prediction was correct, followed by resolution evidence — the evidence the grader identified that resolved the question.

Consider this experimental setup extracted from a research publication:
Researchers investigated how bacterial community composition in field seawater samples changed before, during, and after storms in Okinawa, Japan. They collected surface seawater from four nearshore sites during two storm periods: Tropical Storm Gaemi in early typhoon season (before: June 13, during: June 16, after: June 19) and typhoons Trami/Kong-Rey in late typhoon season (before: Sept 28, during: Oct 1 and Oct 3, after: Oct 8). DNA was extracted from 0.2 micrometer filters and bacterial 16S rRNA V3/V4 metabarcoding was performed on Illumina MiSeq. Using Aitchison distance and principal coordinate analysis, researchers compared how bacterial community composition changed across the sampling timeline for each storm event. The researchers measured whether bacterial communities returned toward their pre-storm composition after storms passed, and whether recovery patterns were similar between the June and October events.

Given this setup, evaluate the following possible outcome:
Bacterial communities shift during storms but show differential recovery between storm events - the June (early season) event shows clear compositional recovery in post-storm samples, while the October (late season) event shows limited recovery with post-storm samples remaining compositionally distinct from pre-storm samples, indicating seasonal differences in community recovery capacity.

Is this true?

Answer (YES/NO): NO